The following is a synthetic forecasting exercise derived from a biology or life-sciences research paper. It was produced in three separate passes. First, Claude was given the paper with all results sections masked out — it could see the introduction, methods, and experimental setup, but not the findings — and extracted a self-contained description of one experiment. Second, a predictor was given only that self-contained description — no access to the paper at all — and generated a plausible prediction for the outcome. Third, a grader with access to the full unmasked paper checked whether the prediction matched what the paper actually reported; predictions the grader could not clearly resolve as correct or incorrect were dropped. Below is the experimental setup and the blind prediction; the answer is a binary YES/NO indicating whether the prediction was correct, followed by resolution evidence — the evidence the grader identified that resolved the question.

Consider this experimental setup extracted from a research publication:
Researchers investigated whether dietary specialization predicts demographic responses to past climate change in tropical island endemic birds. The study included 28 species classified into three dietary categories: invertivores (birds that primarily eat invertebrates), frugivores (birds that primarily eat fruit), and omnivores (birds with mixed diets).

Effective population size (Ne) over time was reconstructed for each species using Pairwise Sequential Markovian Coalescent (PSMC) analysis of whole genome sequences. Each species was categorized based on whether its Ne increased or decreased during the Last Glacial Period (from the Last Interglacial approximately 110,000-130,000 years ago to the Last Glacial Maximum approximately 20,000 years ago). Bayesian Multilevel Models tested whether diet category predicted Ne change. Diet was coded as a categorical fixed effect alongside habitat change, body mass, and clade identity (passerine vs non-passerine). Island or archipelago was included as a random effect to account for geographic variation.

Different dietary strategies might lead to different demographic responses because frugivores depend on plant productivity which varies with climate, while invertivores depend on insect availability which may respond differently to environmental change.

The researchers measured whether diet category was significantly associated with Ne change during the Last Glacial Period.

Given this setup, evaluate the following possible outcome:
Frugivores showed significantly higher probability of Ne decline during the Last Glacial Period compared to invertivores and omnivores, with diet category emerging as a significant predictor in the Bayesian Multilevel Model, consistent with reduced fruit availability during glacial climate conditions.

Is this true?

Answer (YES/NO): NO